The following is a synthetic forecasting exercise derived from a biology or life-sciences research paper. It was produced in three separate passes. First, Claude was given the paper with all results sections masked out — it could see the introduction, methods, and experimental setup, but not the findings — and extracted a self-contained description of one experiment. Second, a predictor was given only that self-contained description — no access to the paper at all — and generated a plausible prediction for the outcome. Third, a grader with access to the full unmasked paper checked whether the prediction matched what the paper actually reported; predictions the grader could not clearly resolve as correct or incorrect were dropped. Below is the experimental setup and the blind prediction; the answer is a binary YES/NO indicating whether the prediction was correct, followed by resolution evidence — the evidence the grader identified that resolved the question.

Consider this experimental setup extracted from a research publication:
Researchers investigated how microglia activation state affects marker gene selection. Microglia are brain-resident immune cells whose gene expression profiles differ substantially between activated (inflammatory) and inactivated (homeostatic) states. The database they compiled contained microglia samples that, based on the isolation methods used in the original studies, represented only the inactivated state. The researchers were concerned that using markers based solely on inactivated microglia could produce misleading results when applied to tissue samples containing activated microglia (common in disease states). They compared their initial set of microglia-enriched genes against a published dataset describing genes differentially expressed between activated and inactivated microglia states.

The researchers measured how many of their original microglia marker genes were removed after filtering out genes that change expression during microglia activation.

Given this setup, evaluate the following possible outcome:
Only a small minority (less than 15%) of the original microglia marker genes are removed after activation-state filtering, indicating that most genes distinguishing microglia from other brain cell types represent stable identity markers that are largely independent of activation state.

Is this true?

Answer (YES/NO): NO